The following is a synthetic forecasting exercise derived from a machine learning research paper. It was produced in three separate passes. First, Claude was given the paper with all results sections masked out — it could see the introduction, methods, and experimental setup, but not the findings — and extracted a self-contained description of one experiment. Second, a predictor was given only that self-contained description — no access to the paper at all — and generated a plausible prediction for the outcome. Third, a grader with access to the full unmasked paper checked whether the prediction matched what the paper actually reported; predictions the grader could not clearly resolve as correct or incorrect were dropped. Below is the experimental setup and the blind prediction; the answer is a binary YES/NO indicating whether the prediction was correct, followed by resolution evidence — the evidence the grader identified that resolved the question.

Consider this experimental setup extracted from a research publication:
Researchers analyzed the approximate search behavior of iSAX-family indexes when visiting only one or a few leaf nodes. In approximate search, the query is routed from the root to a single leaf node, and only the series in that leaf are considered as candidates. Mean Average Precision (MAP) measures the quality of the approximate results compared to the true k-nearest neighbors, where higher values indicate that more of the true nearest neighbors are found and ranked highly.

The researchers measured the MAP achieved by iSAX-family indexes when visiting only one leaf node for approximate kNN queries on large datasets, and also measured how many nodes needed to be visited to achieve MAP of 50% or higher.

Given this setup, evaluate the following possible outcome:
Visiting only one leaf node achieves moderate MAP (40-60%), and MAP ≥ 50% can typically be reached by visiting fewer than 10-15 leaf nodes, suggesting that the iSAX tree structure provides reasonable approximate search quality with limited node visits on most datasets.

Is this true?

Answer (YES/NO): NO